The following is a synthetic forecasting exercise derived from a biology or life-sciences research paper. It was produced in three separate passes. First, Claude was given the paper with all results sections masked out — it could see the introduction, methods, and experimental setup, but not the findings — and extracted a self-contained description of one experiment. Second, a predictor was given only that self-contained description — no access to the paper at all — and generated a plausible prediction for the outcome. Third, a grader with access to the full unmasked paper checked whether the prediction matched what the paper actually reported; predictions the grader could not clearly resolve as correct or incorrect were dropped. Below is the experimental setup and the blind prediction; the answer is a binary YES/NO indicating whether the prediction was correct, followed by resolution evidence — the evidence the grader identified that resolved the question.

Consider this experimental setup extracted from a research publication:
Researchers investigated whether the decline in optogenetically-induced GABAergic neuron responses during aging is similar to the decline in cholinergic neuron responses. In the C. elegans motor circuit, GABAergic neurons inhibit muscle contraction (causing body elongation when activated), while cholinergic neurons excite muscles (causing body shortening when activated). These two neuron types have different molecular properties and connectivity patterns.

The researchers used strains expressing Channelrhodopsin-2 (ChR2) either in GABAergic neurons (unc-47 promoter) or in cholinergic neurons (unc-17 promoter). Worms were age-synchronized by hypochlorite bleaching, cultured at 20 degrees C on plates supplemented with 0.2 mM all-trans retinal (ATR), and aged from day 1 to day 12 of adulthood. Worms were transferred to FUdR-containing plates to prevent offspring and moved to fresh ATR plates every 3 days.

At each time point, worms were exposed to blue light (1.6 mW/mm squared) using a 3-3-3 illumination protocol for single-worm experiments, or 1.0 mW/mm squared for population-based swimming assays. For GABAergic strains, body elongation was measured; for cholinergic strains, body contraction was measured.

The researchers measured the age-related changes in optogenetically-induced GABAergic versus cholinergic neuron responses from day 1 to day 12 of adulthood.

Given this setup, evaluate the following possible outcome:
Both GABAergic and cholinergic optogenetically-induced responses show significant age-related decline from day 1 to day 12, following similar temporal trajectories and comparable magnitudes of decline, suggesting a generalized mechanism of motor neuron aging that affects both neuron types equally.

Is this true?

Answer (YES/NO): NO